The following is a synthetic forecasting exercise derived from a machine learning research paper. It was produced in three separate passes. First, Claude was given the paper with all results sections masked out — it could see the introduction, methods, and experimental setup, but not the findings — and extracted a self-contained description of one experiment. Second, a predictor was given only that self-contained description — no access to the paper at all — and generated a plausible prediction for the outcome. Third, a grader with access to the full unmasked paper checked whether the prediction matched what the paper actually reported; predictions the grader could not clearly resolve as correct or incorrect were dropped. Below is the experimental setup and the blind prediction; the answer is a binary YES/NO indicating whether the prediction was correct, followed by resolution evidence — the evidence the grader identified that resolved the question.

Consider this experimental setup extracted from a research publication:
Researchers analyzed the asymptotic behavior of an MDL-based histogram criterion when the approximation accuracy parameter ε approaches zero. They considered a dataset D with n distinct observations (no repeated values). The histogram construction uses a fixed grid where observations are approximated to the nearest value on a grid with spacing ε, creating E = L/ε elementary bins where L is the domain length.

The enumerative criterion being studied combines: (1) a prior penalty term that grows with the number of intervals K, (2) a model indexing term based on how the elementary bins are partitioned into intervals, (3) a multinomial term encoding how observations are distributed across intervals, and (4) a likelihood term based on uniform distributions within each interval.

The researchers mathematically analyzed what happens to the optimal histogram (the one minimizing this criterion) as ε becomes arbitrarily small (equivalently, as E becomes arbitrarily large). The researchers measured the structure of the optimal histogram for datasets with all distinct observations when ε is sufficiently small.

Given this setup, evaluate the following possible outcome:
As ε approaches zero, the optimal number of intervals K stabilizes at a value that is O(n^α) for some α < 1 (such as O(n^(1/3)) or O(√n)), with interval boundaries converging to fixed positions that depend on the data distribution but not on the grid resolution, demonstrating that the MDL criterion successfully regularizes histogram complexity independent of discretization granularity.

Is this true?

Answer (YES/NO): NO